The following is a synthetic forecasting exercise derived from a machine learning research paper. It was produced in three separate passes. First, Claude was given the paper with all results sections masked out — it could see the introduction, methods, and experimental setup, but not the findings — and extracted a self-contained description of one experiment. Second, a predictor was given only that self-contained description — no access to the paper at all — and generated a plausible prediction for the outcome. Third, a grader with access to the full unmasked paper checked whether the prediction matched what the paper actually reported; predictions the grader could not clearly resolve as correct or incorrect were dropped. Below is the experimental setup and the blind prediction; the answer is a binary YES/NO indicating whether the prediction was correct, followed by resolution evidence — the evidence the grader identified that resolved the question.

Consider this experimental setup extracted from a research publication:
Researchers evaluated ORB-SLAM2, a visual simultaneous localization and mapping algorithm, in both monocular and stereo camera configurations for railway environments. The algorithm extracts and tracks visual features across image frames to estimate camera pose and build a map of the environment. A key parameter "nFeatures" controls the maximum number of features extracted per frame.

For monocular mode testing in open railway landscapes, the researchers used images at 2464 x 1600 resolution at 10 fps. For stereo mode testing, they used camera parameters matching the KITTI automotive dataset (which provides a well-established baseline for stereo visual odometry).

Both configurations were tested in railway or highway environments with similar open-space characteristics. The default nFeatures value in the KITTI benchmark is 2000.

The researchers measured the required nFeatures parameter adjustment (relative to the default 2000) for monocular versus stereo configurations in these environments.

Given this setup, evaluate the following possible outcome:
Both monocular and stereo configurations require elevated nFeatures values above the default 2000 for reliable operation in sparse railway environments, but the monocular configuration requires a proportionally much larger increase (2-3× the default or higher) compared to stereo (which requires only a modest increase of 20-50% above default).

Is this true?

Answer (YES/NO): YES